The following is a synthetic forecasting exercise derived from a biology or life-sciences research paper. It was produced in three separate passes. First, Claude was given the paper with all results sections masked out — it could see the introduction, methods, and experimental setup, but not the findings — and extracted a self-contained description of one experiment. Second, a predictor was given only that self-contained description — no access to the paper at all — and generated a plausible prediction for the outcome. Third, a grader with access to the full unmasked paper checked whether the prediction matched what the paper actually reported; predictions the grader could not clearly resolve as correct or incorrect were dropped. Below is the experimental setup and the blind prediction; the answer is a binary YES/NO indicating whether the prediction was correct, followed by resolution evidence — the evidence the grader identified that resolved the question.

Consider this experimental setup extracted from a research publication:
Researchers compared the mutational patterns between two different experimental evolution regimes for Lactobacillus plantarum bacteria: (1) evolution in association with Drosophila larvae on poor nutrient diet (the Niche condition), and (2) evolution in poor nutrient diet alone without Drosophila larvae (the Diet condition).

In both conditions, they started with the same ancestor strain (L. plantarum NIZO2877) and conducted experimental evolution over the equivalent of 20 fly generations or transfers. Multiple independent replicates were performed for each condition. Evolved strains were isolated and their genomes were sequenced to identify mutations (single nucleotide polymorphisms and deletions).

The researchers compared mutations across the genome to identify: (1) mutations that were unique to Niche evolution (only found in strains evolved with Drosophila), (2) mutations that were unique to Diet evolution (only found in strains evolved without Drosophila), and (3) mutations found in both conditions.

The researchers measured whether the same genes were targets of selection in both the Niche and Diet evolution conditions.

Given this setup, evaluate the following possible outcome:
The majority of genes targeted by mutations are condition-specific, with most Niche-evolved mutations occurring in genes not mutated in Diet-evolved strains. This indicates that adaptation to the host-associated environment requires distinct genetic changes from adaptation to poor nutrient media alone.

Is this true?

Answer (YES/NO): NO